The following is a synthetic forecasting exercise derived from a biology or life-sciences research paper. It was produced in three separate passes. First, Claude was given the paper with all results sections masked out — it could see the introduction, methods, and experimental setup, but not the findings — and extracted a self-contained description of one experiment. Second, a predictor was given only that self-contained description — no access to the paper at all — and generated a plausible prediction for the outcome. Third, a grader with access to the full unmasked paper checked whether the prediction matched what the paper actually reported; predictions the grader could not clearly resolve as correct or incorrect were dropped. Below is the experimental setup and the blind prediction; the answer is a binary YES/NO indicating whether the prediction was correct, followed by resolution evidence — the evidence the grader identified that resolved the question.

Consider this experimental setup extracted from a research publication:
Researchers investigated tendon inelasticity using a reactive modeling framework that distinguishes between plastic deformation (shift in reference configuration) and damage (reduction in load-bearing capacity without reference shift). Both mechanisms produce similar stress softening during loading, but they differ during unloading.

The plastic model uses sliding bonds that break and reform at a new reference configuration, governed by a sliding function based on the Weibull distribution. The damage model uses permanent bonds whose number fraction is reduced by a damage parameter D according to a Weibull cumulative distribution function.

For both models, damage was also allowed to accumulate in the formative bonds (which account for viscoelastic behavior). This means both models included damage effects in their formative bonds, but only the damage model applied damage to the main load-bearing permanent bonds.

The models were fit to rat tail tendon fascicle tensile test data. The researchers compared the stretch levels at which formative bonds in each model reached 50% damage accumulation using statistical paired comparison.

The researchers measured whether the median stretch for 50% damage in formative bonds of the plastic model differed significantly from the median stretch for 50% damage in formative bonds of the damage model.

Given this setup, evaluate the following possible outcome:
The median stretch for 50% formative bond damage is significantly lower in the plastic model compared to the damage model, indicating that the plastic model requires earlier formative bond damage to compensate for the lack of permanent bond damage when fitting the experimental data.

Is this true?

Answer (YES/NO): NO